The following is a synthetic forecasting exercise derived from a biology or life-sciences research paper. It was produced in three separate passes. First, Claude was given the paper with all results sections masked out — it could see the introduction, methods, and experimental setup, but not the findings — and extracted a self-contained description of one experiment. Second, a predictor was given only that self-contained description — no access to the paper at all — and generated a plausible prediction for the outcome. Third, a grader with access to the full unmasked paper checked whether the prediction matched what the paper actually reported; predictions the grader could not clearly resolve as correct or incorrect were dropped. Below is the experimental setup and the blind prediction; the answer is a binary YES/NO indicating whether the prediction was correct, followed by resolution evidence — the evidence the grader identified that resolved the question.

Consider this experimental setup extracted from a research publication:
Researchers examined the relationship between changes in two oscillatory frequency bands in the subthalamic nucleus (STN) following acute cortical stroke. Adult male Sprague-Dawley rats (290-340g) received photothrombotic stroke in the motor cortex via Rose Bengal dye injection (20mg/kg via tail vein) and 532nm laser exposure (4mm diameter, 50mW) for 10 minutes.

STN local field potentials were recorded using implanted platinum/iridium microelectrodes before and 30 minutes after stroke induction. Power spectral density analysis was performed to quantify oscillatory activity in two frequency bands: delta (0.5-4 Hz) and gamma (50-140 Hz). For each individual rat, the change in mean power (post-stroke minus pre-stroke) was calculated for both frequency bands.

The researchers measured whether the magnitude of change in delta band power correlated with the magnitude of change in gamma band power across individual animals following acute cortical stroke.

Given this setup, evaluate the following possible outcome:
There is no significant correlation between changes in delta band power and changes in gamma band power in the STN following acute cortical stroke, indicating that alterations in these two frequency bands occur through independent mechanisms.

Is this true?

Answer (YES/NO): YES